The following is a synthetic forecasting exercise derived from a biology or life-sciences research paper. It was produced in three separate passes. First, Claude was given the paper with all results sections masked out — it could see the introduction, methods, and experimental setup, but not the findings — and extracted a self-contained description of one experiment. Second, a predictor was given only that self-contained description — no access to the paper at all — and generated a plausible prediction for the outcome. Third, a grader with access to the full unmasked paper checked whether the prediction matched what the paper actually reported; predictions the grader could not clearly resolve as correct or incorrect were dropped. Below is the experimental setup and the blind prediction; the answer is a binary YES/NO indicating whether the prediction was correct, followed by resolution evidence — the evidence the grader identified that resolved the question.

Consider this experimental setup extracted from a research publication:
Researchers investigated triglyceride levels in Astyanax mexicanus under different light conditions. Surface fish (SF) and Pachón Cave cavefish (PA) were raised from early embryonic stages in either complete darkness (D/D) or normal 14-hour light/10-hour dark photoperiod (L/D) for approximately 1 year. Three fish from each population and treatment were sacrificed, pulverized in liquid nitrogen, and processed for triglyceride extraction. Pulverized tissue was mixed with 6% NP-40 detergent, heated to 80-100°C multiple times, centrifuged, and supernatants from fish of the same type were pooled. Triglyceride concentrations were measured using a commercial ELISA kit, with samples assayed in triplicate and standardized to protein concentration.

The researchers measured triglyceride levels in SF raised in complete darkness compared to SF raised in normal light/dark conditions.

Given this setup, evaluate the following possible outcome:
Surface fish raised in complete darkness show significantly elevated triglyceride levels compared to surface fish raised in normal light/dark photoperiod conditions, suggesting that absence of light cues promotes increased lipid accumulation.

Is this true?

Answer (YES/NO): YES